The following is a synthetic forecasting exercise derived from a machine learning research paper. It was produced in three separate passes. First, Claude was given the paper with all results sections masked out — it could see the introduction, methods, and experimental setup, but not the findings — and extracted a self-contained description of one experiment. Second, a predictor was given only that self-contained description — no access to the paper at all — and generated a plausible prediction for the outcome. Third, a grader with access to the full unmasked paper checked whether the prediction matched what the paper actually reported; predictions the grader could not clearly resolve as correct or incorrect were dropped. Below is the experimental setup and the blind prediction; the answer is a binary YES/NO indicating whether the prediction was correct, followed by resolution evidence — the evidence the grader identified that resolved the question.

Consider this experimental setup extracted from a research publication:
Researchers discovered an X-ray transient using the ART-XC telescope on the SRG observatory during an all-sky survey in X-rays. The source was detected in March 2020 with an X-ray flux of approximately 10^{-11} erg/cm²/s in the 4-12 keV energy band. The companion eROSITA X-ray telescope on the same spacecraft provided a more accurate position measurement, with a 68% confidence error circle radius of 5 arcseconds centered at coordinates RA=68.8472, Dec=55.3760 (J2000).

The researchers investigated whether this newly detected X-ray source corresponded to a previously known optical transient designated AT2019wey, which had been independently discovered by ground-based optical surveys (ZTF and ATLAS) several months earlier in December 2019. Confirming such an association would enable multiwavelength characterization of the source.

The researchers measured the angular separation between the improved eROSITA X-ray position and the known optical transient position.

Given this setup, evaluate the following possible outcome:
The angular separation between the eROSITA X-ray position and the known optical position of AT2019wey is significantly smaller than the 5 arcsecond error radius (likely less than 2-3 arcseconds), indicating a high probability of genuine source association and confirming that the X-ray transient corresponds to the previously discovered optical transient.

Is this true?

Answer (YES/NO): YES